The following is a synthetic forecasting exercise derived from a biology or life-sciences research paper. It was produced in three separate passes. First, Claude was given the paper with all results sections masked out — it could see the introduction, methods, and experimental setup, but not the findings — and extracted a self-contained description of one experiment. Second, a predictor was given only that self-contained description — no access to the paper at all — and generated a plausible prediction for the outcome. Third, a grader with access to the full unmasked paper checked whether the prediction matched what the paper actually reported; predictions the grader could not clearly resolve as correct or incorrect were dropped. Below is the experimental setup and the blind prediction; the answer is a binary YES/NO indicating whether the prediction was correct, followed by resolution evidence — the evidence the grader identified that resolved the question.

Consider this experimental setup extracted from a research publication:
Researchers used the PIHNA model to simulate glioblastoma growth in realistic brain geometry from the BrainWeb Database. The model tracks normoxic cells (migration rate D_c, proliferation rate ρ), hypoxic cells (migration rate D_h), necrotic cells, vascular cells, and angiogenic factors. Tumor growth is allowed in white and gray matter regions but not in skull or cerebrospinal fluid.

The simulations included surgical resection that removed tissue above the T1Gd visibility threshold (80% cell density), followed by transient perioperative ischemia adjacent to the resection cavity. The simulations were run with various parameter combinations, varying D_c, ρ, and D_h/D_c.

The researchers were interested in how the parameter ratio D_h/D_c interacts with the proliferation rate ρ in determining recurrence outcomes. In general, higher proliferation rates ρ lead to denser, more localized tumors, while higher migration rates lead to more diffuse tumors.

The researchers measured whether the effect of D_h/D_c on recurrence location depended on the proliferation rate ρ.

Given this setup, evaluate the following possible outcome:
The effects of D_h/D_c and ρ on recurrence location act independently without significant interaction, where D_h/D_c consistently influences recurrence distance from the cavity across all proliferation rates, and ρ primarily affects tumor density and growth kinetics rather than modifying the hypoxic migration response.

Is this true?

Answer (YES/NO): NO